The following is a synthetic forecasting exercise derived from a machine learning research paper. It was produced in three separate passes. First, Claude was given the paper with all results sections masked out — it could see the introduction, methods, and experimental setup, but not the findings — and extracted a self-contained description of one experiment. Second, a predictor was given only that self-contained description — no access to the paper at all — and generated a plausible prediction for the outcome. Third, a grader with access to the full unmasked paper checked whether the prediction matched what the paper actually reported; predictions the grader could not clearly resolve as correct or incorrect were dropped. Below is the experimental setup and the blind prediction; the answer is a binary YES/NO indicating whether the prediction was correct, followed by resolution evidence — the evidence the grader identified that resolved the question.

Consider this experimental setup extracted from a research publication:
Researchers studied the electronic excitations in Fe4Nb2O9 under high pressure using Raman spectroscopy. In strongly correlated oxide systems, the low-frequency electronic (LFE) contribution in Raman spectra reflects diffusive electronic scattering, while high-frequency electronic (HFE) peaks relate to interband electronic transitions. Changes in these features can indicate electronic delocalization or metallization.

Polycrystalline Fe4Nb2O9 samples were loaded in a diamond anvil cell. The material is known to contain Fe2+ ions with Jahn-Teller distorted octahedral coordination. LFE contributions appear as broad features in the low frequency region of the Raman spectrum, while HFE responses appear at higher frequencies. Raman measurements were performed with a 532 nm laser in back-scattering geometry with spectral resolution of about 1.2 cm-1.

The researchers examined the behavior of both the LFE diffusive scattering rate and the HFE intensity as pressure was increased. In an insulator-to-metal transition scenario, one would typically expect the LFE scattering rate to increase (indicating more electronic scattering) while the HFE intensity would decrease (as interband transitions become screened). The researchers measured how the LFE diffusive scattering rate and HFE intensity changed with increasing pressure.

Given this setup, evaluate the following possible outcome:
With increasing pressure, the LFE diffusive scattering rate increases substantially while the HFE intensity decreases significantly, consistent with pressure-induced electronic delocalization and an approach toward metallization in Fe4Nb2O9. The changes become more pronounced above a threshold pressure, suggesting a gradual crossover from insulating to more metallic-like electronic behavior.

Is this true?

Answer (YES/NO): NO